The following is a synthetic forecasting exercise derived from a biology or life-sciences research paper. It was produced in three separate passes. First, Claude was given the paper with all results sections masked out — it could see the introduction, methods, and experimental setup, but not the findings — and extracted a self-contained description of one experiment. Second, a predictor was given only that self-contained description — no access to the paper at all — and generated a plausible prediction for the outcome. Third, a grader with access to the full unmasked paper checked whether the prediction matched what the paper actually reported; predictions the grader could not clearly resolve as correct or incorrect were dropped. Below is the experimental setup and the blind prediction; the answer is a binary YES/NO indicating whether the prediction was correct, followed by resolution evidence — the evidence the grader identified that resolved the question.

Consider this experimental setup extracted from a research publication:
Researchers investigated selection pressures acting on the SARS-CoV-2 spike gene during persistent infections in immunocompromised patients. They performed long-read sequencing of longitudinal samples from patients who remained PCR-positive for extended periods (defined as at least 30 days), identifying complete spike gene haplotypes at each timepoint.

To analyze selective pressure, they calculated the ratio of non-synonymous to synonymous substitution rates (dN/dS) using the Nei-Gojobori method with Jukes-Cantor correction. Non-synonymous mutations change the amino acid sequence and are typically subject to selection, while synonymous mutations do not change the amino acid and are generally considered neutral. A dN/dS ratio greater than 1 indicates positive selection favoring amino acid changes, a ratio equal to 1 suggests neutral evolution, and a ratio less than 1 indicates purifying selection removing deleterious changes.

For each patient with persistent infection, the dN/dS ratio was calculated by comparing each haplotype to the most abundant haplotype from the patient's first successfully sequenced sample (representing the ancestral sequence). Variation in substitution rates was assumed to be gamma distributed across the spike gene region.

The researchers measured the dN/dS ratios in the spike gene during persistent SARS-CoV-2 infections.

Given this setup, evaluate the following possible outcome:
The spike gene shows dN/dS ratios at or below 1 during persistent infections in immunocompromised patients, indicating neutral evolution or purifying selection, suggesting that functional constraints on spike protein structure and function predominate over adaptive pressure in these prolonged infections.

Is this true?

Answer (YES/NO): NO